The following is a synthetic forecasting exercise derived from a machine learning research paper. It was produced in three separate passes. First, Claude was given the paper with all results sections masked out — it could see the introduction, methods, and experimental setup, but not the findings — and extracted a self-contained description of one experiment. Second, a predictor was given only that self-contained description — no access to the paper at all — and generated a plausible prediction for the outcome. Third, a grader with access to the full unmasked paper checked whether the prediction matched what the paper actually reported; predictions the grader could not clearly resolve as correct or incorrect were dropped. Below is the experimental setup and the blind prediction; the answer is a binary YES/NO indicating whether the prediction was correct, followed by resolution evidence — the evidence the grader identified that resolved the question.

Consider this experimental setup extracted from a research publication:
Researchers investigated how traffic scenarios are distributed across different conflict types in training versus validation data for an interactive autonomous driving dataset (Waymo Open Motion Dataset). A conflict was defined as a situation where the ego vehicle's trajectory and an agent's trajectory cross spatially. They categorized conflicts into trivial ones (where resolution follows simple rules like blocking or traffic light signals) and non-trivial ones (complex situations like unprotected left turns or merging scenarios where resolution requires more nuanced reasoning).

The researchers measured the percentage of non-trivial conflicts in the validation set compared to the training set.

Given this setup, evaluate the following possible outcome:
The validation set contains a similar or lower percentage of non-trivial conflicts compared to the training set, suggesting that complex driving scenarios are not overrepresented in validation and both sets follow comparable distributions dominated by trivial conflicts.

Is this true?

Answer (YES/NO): NO